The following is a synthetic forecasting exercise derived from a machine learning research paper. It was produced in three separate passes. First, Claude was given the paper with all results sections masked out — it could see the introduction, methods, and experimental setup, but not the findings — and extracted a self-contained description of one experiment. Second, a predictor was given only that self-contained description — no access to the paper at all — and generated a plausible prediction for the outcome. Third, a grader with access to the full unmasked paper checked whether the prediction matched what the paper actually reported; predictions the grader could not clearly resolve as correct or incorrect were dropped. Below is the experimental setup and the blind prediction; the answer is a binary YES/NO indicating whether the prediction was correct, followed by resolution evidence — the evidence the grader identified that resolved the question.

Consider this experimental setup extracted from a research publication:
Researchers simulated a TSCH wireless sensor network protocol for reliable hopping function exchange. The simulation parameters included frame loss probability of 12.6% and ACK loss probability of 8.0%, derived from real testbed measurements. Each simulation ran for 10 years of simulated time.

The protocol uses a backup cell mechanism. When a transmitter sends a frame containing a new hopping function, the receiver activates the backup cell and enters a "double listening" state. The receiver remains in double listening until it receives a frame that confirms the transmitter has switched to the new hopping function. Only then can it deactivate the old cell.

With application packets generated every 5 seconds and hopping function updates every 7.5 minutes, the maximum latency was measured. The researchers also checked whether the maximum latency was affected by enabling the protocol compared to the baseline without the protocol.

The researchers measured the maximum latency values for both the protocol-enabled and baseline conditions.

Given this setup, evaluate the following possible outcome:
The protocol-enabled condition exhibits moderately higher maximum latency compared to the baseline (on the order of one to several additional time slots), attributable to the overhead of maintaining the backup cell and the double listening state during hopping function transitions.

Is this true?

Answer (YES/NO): NO